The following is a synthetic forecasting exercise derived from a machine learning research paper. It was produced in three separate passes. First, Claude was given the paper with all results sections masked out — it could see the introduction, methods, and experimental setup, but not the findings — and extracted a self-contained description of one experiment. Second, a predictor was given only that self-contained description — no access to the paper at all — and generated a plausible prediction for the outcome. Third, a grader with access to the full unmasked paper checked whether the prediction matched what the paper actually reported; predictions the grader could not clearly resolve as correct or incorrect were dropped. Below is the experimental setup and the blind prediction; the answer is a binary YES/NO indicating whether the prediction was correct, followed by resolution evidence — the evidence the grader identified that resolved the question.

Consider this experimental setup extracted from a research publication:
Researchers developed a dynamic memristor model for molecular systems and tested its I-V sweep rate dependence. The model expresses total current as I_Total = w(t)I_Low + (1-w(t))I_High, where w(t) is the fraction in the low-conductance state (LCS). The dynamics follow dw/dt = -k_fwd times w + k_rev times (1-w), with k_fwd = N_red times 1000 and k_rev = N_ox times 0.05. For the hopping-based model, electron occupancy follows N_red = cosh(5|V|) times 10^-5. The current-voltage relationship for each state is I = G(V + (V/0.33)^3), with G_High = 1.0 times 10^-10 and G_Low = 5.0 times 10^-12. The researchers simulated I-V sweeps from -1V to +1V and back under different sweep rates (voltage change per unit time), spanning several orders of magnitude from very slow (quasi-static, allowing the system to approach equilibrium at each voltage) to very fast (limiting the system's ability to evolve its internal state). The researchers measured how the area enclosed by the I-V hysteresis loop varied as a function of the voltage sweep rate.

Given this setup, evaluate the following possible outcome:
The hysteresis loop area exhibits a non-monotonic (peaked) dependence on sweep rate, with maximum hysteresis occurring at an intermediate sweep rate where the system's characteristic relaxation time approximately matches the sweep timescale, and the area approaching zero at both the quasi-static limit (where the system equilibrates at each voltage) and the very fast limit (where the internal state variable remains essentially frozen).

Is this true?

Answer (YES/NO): YES